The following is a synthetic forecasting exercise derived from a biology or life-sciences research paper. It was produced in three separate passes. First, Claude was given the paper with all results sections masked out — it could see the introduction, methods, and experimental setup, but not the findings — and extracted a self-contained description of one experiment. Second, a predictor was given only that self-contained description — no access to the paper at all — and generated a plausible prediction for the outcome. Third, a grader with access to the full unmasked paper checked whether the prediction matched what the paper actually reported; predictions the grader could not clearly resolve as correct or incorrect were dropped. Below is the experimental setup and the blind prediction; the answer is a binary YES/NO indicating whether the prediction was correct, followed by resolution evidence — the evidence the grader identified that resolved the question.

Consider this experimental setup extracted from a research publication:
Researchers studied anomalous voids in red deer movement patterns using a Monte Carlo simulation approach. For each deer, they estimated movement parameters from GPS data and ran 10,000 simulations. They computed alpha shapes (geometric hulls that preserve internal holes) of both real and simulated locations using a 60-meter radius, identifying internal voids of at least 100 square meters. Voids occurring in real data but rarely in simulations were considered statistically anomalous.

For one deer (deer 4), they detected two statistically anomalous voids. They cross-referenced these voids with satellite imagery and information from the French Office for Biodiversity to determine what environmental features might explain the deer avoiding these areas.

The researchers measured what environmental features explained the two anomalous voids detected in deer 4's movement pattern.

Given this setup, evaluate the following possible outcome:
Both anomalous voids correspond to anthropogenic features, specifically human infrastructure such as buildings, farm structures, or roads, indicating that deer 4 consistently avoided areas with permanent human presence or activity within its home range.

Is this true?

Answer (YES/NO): YES